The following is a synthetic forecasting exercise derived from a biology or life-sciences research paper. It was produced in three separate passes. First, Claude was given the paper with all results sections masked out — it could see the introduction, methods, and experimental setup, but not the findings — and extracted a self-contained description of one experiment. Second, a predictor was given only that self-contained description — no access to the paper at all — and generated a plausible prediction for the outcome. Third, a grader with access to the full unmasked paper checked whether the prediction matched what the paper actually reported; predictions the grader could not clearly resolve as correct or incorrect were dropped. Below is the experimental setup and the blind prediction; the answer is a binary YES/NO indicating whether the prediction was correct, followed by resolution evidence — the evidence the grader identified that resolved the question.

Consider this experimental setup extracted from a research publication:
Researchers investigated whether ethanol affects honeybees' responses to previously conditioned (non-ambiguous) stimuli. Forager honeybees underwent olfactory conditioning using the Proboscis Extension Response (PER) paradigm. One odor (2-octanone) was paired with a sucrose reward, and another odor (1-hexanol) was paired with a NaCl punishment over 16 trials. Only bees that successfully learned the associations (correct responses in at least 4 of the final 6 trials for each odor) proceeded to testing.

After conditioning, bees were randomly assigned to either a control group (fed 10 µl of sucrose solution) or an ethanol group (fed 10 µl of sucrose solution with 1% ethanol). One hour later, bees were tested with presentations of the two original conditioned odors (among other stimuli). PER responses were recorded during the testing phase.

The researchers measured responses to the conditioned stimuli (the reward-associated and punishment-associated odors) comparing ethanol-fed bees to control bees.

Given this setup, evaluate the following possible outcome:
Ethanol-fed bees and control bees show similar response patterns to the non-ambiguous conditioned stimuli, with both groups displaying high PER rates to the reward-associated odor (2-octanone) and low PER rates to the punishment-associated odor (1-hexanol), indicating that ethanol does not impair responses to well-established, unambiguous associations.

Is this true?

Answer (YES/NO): YES